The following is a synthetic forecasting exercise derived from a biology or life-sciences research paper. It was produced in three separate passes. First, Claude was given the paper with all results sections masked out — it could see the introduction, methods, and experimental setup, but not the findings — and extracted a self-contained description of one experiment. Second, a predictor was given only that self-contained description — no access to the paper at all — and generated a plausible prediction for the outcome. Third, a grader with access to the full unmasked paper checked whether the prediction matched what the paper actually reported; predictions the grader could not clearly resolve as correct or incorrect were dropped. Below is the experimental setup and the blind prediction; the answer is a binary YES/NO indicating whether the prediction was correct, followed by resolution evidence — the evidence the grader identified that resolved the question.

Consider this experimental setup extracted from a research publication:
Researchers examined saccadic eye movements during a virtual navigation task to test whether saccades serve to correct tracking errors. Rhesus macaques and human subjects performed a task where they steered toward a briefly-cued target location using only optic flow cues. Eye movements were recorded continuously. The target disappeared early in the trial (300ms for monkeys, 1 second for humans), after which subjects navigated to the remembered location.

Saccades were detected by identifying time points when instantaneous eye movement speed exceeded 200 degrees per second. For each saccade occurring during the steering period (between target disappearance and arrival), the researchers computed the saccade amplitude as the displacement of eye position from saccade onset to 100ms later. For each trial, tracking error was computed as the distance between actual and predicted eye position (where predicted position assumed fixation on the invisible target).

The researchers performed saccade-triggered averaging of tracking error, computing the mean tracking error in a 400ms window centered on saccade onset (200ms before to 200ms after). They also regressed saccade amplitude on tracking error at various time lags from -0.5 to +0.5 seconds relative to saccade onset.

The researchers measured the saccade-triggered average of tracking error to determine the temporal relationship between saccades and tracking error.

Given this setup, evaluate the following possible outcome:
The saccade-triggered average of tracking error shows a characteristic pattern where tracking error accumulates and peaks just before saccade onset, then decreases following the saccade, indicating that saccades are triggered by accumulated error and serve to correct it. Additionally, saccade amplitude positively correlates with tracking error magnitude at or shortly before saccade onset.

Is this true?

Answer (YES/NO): YES